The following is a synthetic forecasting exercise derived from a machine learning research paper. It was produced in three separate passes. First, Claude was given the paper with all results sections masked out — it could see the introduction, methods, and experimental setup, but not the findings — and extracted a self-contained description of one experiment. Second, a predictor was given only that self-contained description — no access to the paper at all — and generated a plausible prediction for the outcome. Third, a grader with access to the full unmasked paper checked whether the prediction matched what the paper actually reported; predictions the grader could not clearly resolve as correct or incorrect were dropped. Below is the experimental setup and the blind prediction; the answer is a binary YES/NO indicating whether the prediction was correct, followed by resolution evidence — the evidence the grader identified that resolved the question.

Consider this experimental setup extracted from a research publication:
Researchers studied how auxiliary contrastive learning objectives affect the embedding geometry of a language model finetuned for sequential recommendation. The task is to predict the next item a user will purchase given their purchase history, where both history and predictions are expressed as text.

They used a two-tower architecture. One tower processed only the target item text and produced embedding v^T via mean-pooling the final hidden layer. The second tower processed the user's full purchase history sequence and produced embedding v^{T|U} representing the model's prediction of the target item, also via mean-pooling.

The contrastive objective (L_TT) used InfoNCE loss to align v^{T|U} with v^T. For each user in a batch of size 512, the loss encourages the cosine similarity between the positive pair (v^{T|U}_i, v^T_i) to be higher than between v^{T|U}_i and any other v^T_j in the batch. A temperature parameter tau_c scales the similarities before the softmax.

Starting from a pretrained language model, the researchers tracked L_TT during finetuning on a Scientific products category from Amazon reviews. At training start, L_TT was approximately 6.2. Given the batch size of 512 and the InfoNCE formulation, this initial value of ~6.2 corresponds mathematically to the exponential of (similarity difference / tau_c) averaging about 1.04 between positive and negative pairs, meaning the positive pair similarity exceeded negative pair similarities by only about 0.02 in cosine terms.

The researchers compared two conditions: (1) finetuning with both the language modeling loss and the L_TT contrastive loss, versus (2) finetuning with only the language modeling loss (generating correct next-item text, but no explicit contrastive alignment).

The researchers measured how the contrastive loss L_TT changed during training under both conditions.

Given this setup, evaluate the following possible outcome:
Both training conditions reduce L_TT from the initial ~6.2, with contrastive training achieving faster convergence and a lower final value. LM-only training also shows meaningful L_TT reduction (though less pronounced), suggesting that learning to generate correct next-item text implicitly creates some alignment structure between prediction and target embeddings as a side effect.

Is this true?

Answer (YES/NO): NO